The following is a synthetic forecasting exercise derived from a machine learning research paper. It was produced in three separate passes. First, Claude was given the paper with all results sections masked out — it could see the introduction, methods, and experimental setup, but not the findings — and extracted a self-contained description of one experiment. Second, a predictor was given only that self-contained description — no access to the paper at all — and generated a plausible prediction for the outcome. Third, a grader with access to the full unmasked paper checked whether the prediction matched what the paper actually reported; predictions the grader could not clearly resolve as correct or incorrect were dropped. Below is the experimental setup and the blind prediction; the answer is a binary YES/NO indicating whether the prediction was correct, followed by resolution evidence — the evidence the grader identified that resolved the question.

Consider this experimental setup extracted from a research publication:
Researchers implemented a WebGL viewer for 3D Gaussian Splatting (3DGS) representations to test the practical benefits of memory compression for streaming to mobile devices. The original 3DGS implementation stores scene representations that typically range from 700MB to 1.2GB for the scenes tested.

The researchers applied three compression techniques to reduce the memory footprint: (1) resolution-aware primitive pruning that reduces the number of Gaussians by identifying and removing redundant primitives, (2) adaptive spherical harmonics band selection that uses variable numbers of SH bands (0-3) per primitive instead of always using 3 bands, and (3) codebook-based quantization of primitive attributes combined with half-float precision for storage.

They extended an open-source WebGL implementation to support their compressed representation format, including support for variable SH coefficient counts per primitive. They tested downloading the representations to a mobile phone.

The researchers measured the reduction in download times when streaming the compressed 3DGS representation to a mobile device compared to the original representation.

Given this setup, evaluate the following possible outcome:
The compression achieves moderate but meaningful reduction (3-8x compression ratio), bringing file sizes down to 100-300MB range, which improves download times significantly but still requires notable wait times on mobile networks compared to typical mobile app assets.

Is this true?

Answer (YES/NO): NO